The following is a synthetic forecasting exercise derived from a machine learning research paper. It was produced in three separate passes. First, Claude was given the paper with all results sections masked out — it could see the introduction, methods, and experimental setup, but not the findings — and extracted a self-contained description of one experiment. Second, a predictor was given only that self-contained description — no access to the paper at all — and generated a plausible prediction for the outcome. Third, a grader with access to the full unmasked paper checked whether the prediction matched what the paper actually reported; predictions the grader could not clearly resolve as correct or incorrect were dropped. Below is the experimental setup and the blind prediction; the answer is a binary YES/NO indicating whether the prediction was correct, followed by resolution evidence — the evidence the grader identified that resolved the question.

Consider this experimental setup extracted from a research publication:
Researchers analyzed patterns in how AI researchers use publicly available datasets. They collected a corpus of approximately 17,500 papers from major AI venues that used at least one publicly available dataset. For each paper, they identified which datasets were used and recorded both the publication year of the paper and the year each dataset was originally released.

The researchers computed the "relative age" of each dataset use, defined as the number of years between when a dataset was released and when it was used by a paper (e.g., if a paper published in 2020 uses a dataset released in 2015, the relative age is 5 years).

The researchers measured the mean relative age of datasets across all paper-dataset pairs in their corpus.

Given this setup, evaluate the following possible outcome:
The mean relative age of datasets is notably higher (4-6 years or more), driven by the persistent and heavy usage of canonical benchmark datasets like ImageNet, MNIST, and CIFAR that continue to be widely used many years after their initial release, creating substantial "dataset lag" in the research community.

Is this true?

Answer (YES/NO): YES